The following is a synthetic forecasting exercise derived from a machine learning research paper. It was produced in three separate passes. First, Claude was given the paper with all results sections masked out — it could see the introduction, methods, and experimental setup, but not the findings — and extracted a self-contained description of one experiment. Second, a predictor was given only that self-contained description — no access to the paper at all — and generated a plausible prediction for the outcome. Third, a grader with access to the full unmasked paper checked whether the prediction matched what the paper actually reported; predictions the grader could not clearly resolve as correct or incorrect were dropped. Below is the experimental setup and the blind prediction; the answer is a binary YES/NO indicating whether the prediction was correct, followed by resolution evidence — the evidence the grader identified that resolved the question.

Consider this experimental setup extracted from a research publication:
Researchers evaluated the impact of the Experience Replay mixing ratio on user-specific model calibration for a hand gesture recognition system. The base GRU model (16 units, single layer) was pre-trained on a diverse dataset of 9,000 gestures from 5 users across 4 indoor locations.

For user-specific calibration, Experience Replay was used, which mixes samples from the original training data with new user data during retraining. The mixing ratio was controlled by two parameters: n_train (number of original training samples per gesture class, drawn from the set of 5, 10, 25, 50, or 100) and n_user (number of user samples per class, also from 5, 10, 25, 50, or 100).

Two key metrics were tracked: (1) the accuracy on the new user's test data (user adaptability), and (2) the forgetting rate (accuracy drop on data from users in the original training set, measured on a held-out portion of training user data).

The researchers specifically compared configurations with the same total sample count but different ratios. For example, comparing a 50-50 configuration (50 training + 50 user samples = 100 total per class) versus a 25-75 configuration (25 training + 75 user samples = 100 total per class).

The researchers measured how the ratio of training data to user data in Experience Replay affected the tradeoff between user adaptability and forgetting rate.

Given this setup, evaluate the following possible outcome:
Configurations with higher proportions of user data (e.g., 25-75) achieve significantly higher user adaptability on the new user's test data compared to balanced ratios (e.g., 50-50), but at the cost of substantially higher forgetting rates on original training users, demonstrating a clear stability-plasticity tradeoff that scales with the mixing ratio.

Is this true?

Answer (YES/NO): NO